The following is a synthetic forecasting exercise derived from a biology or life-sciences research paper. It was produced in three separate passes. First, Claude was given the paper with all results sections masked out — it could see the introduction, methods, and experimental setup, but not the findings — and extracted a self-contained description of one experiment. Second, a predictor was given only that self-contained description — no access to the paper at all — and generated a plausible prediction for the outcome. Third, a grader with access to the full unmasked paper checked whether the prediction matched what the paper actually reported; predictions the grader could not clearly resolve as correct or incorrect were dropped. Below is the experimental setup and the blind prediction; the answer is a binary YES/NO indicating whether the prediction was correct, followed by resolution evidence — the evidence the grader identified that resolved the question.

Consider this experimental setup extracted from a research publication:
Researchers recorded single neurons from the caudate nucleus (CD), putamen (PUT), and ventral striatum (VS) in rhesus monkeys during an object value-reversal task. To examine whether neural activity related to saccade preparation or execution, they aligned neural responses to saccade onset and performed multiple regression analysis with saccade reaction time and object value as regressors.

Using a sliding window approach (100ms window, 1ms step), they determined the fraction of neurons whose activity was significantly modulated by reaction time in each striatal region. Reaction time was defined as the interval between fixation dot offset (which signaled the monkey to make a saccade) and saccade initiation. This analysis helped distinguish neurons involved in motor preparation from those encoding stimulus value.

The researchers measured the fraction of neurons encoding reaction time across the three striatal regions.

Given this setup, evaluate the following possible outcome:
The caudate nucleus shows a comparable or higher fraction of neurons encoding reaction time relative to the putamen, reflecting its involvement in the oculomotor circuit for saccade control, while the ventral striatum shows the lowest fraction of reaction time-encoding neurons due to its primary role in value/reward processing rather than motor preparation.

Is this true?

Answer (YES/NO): NO